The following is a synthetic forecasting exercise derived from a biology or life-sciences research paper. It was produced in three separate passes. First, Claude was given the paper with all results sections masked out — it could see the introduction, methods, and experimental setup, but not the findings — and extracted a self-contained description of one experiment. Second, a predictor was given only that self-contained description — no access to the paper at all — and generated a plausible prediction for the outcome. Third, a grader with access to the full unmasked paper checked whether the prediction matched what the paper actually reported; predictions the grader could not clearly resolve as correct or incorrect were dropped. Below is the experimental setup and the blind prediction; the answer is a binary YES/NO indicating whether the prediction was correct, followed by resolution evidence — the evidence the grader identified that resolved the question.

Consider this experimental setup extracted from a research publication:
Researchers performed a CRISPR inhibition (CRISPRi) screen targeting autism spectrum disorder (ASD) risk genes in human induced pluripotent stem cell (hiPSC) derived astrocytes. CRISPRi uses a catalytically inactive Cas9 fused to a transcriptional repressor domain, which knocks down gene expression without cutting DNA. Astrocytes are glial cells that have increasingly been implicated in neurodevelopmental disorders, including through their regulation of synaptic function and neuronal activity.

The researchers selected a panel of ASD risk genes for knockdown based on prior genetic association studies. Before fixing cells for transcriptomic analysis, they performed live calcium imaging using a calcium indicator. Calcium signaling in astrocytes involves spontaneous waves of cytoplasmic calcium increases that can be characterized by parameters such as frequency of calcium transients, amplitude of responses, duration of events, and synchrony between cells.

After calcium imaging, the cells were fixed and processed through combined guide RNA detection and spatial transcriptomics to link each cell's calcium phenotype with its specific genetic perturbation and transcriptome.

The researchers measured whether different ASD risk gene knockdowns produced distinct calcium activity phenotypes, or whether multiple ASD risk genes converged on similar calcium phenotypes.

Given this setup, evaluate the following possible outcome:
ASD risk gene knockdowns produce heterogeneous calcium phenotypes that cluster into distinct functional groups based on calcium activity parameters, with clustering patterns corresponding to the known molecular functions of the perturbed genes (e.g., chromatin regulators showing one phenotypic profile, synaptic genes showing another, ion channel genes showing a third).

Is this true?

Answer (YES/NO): NO